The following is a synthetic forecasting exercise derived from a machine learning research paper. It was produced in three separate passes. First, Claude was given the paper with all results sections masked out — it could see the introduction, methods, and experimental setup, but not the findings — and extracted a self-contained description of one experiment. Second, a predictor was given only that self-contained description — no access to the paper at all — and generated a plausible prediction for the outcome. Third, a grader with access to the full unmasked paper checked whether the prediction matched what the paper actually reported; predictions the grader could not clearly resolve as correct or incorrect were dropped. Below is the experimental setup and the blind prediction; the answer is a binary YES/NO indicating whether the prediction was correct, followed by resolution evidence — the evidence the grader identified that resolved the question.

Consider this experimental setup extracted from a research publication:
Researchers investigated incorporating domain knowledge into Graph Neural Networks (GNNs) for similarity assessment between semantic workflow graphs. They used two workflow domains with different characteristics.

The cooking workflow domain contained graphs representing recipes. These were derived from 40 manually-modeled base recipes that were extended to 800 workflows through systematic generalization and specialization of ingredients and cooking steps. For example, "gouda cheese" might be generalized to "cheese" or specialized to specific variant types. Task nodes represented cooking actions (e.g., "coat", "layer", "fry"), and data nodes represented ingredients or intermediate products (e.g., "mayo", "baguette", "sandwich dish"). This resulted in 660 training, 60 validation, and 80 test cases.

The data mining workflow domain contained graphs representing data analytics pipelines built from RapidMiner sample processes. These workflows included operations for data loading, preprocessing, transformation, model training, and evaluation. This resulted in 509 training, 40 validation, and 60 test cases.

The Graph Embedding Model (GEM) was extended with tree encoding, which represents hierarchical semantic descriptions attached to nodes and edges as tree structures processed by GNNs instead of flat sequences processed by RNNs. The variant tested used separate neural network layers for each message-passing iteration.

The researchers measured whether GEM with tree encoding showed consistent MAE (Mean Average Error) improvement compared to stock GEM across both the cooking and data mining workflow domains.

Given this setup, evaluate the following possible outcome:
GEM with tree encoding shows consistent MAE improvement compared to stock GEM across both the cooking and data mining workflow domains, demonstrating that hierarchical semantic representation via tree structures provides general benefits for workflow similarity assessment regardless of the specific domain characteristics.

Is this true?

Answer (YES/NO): NO